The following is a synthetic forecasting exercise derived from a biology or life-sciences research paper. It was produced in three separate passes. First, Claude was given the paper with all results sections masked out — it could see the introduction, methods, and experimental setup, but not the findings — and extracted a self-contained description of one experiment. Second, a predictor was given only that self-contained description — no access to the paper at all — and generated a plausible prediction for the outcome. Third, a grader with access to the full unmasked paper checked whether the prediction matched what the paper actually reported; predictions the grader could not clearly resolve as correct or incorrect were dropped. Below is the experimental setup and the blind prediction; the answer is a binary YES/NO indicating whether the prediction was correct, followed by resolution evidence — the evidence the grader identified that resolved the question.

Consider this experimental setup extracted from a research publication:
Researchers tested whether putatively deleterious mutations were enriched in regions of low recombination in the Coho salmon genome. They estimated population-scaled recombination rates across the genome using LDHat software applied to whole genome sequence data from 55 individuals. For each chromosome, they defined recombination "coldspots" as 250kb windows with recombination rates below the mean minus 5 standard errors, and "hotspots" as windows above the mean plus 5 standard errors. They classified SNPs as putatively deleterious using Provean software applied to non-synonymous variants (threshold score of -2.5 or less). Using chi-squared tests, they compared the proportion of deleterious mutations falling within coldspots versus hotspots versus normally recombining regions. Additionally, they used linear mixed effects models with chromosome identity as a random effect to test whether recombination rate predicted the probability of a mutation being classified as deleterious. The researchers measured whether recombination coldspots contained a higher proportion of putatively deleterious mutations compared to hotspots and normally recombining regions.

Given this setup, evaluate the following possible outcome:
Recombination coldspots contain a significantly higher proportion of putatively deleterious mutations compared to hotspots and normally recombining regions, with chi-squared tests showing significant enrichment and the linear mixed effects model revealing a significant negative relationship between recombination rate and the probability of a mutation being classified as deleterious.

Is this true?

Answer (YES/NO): YES